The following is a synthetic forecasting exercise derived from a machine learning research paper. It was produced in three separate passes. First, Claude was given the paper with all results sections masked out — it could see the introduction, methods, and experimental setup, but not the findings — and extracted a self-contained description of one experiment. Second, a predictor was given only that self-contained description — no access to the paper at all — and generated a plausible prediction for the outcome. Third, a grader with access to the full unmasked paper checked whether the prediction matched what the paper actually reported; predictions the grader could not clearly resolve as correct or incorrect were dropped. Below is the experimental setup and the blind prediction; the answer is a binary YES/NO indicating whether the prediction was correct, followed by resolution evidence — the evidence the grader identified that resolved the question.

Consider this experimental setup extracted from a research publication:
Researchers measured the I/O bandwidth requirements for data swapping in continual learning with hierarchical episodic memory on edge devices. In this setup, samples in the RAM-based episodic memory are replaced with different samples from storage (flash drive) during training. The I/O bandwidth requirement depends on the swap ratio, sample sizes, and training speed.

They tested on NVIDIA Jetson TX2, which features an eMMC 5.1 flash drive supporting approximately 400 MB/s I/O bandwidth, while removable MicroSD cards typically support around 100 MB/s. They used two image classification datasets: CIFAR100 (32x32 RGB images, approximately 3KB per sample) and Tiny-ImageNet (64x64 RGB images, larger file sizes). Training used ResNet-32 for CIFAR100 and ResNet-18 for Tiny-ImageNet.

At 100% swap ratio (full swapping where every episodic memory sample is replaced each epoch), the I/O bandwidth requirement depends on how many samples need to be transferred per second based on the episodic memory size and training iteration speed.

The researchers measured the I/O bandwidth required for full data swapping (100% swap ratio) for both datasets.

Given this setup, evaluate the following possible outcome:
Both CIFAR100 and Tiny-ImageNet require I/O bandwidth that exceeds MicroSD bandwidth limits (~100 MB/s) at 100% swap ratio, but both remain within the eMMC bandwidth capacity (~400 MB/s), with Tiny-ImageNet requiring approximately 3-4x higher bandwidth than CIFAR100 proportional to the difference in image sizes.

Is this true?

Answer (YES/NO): NO